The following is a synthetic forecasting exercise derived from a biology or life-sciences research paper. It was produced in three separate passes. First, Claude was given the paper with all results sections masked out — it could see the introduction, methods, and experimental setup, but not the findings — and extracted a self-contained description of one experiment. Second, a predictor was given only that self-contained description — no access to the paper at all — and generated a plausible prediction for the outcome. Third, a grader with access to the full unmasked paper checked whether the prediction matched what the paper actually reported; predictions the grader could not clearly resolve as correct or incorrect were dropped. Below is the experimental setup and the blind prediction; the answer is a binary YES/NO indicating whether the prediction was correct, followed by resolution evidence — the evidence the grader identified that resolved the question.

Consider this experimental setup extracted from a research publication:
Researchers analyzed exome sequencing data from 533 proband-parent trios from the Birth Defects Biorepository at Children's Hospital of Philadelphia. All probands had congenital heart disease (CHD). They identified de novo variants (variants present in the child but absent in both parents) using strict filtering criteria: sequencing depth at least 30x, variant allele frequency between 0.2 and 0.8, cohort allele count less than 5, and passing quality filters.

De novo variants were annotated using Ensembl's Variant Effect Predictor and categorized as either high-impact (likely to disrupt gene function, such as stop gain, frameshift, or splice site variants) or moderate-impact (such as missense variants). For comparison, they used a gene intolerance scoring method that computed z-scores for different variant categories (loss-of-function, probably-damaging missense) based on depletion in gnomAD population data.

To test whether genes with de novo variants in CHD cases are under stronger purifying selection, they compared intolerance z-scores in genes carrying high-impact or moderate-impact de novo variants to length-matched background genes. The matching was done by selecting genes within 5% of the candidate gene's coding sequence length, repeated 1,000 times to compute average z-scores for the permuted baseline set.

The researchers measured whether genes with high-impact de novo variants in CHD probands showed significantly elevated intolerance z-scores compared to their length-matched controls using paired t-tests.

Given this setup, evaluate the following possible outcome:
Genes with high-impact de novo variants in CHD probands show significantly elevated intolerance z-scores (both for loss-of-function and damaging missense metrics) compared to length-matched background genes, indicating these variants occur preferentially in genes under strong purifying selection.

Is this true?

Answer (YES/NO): YES